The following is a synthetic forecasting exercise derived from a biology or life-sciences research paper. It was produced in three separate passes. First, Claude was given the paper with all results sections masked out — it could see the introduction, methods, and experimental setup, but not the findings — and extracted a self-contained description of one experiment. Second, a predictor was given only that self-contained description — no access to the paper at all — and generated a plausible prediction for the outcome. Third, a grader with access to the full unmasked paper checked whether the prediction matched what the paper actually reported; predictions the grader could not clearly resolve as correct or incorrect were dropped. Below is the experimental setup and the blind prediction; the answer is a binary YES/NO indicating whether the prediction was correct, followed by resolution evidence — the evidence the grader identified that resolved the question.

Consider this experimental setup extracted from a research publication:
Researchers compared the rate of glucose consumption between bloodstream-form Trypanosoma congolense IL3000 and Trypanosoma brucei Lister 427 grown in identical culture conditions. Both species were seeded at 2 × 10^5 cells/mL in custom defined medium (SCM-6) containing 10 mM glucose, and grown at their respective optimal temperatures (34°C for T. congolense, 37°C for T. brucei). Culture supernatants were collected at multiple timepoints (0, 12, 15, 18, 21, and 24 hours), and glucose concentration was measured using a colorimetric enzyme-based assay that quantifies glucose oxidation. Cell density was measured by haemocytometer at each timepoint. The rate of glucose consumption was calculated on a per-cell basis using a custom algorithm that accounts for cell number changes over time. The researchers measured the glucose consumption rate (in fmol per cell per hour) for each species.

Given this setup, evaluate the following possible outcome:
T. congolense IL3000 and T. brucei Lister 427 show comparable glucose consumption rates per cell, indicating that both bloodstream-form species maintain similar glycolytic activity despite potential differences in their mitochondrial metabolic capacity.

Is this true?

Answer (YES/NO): NO